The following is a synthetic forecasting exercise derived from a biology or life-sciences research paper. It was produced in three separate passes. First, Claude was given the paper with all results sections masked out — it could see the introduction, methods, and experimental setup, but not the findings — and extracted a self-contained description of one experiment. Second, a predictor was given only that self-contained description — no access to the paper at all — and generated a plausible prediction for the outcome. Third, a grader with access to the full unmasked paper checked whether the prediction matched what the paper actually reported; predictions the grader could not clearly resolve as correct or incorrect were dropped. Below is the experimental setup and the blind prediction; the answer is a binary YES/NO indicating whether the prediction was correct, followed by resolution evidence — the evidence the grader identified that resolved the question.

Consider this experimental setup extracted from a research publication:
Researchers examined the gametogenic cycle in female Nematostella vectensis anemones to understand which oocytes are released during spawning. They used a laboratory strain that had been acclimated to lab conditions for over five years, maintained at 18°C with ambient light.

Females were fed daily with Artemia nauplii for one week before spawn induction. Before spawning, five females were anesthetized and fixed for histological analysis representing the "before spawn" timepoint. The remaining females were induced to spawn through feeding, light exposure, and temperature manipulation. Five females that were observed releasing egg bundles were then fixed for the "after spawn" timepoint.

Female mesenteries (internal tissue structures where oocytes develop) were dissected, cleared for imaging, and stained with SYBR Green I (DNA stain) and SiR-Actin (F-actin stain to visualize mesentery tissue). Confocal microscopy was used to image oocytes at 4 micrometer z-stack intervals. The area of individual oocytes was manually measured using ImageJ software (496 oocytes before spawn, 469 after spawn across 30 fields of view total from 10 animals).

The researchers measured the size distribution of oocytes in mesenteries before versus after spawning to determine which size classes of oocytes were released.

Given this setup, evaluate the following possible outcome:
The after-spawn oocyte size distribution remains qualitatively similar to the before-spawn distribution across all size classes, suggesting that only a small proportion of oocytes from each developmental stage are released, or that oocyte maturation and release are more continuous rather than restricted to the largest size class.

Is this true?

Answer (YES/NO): NO